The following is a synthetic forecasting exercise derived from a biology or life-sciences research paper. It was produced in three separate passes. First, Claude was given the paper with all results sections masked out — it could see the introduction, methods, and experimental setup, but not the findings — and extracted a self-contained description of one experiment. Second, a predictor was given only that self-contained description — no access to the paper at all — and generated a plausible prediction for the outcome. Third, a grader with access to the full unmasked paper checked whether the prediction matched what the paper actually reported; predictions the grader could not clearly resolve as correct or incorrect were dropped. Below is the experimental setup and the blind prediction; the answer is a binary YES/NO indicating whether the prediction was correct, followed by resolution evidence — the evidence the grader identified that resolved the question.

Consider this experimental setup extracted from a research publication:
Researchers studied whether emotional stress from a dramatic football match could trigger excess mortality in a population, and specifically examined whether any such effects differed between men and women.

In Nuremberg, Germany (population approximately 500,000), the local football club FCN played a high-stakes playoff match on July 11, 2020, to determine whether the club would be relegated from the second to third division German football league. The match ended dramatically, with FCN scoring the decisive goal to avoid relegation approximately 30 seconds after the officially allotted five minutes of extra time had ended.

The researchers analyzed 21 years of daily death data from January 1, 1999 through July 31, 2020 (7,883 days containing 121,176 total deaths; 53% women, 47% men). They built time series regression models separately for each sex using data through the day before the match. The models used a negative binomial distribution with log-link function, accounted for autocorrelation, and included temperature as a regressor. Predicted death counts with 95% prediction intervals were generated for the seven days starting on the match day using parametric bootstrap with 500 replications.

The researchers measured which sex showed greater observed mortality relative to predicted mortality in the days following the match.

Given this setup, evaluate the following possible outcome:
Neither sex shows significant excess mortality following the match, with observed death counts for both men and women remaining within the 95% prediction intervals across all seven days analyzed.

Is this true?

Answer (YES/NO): NO